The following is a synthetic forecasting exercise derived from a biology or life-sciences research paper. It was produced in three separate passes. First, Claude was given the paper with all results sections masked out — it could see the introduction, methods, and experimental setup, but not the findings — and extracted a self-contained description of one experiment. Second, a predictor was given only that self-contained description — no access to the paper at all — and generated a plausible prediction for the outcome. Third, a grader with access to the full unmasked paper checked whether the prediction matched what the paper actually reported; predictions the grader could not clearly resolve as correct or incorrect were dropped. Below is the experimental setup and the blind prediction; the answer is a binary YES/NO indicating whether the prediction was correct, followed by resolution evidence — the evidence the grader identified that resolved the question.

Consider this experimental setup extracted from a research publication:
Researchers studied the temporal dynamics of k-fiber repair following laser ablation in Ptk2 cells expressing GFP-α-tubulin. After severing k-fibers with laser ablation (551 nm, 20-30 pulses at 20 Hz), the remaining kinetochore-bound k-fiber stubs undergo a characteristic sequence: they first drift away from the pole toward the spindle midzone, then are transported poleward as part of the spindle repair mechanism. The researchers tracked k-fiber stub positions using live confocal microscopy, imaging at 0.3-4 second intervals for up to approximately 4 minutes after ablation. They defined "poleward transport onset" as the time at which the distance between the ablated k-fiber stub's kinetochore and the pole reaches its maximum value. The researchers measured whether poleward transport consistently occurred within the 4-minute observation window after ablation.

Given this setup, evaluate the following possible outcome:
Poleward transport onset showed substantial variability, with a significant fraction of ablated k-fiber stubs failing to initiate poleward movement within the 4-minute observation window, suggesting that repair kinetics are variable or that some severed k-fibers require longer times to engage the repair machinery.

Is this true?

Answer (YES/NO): NO